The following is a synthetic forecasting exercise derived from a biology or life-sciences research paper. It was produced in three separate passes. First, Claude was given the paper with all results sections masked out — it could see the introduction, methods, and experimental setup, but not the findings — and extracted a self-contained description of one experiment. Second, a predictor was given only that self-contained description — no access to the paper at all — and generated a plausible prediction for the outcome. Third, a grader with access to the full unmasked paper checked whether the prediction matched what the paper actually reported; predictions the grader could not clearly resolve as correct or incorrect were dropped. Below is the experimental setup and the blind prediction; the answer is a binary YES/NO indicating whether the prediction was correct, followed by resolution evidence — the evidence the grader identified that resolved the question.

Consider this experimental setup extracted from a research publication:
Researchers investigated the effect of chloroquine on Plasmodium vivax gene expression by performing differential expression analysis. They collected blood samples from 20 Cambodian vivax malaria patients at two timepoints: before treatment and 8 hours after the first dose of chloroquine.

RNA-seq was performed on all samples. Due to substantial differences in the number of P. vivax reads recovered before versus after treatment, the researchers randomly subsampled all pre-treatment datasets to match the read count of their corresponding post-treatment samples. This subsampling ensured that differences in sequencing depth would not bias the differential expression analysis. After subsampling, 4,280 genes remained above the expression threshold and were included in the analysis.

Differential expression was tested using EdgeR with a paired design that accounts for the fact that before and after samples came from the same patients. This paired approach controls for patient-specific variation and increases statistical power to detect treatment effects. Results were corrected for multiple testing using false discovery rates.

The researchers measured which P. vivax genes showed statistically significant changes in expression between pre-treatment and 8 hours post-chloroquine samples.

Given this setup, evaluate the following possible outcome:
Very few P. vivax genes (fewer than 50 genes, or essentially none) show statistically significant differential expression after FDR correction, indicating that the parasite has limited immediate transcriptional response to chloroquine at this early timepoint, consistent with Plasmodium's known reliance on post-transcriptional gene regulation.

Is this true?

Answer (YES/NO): NO